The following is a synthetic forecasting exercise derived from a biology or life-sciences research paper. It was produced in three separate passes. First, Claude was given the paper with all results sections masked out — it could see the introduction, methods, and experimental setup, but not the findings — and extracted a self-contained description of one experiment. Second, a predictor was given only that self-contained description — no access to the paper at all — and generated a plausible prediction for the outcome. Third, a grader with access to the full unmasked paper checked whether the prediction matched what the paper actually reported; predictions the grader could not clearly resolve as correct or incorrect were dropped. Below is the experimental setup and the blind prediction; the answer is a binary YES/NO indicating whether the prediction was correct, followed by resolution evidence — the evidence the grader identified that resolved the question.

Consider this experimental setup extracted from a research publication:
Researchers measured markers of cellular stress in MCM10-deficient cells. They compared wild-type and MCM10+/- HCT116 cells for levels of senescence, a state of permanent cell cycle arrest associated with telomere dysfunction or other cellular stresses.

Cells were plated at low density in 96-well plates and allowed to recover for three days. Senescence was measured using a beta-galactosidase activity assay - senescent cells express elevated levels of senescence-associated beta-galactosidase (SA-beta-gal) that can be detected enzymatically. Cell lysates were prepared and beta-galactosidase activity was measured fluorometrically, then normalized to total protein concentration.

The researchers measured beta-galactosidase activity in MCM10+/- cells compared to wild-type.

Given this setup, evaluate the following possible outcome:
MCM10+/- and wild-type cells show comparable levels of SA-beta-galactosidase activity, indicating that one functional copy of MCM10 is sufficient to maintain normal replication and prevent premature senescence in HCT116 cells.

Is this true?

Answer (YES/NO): NO